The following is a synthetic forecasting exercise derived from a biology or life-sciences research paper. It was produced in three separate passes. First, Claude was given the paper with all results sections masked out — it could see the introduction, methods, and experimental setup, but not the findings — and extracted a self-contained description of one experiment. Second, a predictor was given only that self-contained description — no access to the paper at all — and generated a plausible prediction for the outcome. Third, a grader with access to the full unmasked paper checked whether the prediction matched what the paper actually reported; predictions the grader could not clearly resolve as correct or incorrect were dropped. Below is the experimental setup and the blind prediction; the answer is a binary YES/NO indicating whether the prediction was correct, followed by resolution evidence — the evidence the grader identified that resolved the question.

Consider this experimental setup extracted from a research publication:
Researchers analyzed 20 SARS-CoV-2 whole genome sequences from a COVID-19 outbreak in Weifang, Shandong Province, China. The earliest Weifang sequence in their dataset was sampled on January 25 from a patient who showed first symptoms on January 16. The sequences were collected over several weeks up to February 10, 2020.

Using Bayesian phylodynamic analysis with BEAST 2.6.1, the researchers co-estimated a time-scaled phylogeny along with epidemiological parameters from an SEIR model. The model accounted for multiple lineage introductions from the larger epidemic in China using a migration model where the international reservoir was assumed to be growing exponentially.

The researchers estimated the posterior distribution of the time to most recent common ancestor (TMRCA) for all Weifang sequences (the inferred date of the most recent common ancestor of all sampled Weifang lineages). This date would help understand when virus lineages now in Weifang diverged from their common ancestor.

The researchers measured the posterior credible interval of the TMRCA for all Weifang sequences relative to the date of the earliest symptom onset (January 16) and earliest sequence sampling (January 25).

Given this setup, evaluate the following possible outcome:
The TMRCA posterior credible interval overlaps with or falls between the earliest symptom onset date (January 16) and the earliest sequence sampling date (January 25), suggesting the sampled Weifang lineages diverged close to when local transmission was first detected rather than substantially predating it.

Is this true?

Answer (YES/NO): YES